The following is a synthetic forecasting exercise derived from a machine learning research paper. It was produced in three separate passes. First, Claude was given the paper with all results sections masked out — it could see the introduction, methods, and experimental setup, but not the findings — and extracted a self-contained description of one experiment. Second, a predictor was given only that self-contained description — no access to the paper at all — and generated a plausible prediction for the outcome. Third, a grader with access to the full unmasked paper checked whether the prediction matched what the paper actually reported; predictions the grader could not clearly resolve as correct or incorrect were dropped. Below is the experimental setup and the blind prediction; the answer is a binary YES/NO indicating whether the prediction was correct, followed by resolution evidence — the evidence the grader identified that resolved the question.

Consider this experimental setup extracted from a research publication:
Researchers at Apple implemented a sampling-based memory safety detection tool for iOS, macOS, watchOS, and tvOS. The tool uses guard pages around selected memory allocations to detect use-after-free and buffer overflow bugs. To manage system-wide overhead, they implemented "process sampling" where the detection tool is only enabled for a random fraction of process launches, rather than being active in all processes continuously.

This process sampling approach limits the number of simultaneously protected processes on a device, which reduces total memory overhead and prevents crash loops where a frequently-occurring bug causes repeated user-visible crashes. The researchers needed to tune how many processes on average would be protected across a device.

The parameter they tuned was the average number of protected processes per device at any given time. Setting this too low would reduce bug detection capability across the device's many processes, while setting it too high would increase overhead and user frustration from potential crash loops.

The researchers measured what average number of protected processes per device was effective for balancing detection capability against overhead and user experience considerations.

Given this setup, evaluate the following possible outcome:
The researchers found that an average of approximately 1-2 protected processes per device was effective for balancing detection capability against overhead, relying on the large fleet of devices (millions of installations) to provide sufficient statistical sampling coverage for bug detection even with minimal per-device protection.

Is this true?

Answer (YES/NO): NO